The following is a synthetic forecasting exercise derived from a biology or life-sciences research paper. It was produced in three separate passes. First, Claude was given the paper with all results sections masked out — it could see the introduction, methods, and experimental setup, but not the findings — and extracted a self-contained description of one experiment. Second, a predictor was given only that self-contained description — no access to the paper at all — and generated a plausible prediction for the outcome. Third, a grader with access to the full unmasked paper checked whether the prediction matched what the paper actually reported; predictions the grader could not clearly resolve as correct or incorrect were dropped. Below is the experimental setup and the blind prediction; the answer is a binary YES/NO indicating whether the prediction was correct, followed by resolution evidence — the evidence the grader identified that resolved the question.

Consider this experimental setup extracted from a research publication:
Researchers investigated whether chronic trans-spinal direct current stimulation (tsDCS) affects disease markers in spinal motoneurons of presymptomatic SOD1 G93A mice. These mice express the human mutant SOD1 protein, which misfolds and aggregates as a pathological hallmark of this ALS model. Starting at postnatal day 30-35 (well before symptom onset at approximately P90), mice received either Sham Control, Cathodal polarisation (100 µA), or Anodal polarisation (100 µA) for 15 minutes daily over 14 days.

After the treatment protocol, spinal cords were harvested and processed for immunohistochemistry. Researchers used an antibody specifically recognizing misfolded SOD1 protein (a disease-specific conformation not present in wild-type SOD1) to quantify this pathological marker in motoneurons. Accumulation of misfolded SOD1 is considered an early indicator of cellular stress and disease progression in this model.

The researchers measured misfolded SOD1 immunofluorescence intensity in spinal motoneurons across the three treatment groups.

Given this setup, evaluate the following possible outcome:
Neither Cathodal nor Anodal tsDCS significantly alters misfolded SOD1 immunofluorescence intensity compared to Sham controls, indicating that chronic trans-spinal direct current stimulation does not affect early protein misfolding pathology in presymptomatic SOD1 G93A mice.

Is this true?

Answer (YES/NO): YES